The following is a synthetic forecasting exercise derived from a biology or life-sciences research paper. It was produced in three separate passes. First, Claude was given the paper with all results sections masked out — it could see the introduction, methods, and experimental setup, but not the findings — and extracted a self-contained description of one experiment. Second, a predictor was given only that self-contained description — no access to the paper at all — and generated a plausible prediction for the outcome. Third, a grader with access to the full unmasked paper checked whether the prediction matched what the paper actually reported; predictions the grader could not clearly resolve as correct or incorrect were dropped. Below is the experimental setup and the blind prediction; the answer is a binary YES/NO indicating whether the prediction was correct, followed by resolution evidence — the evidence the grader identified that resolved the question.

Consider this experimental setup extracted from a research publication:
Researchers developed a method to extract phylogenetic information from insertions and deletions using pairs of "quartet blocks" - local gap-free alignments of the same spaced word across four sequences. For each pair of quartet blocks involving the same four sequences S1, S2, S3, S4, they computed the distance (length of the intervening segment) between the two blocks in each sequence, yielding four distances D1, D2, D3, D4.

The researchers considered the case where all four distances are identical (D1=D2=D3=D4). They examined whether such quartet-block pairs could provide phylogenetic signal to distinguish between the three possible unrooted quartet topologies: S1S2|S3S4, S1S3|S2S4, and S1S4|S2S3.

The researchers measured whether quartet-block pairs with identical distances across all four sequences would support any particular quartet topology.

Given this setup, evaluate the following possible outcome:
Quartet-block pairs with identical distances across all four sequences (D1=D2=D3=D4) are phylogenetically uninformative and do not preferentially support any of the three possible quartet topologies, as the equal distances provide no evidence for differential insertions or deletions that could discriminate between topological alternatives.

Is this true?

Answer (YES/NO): YES